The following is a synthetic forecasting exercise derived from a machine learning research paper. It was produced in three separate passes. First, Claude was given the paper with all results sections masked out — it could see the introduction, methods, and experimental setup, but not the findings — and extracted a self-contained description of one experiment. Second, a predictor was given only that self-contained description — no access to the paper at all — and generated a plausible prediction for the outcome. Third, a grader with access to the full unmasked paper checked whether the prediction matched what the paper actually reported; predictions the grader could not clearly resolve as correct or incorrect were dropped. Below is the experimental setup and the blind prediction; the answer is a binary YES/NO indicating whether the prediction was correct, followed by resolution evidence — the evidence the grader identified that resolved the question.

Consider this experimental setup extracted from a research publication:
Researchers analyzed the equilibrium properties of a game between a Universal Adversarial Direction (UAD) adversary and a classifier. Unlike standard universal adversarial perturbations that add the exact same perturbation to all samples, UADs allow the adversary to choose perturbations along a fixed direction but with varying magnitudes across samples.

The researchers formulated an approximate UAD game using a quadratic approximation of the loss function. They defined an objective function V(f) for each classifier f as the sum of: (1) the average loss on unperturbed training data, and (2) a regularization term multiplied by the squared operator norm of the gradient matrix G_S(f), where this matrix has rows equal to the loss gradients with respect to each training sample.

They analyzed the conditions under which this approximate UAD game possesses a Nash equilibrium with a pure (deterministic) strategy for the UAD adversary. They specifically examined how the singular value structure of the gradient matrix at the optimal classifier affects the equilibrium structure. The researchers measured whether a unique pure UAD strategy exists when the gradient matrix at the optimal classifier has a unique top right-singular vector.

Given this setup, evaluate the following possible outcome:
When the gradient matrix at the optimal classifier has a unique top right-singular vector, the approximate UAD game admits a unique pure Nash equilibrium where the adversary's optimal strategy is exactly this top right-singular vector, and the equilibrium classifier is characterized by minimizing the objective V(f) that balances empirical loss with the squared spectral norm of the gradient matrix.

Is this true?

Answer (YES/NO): NO